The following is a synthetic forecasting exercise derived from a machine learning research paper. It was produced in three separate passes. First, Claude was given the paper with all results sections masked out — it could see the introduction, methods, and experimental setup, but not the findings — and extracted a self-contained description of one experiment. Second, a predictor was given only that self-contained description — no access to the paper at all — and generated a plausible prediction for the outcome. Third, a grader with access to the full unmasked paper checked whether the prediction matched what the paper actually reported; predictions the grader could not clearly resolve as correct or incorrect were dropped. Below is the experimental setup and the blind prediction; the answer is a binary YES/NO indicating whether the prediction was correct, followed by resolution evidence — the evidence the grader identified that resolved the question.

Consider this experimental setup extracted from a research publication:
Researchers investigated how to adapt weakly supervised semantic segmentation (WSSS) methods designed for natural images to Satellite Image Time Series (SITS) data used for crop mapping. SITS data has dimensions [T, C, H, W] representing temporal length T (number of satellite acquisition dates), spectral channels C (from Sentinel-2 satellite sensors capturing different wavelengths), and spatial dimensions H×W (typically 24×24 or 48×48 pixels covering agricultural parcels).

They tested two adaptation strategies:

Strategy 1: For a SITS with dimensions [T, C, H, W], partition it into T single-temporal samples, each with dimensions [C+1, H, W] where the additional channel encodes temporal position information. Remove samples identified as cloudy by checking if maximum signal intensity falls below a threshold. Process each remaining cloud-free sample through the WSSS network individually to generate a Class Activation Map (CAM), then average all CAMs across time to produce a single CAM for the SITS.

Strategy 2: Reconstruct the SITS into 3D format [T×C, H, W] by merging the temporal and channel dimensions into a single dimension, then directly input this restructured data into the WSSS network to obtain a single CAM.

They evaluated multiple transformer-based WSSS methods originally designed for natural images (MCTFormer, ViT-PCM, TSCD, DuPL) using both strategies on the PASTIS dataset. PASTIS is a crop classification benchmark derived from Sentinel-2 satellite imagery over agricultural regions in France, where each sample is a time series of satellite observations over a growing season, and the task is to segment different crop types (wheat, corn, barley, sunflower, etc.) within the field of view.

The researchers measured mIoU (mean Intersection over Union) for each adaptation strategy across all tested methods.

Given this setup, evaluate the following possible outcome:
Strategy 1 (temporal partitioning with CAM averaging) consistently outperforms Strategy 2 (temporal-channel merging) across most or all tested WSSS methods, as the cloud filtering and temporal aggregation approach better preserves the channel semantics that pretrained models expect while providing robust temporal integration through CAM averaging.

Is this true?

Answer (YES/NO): NO